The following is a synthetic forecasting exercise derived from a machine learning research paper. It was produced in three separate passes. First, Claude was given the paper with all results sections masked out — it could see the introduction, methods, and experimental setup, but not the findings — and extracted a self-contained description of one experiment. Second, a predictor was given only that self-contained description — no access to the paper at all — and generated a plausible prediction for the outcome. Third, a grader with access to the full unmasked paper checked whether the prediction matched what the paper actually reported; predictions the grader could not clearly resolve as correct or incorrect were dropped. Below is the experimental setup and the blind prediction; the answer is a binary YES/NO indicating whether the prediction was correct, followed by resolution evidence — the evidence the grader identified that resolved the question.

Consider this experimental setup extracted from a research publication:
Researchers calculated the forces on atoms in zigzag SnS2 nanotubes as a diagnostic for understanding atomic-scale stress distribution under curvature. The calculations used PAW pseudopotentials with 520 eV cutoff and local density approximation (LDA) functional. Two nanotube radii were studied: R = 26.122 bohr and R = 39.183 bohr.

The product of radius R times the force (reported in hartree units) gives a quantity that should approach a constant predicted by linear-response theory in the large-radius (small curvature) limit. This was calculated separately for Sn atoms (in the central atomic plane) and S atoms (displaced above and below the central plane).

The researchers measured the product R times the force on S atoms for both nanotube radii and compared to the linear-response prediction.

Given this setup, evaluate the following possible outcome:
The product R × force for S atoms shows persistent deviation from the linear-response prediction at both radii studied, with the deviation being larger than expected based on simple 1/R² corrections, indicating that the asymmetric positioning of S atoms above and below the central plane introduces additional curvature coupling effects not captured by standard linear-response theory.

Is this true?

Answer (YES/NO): NO